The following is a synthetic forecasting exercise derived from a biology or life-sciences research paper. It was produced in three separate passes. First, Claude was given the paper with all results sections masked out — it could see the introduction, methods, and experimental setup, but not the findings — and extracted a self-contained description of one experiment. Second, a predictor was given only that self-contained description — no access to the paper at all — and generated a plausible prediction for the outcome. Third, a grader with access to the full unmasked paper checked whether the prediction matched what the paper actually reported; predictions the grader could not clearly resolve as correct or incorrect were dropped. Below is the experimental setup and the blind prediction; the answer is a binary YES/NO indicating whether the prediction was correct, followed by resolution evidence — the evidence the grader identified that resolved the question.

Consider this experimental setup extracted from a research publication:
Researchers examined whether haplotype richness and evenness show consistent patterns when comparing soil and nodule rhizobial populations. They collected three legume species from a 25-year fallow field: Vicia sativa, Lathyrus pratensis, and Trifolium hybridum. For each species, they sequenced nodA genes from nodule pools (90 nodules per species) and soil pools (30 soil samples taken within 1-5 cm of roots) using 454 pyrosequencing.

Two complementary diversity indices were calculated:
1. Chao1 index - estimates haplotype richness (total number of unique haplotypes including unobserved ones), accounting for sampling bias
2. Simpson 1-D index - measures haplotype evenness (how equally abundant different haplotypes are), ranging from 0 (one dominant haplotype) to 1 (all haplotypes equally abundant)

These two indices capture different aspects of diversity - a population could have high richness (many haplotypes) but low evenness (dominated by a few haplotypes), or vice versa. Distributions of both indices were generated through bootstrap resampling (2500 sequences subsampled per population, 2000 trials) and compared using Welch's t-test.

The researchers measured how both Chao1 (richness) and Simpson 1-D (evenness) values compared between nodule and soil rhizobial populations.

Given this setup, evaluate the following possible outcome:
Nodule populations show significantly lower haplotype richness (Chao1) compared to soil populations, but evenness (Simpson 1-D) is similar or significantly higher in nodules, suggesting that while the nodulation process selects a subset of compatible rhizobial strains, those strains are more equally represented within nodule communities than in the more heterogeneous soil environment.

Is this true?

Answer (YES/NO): NO